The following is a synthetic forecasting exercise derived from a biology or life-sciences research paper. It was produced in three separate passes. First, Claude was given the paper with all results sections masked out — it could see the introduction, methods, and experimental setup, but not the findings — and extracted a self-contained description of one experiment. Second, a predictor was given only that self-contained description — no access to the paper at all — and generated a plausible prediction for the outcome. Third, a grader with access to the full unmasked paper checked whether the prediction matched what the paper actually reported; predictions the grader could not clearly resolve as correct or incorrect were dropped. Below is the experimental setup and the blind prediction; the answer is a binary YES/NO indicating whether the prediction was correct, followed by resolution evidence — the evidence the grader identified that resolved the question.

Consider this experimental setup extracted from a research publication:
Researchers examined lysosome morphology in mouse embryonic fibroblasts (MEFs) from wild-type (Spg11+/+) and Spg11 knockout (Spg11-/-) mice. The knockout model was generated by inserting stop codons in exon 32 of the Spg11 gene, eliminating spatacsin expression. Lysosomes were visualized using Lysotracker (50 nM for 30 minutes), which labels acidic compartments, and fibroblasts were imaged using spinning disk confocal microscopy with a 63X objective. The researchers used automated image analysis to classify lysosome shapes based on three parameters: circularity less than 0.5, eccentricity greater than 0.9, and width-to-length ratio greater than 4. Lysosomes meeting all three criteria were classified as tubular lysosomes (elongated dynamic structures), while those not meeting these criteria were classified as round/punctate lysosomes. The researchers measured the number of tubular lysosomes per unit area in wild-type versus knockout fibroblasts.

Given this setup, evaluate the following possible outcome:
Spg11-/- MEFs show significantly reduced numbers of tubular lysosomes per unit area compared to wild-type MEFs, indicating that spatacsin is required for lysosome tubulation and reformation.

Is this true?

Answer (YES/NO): YES